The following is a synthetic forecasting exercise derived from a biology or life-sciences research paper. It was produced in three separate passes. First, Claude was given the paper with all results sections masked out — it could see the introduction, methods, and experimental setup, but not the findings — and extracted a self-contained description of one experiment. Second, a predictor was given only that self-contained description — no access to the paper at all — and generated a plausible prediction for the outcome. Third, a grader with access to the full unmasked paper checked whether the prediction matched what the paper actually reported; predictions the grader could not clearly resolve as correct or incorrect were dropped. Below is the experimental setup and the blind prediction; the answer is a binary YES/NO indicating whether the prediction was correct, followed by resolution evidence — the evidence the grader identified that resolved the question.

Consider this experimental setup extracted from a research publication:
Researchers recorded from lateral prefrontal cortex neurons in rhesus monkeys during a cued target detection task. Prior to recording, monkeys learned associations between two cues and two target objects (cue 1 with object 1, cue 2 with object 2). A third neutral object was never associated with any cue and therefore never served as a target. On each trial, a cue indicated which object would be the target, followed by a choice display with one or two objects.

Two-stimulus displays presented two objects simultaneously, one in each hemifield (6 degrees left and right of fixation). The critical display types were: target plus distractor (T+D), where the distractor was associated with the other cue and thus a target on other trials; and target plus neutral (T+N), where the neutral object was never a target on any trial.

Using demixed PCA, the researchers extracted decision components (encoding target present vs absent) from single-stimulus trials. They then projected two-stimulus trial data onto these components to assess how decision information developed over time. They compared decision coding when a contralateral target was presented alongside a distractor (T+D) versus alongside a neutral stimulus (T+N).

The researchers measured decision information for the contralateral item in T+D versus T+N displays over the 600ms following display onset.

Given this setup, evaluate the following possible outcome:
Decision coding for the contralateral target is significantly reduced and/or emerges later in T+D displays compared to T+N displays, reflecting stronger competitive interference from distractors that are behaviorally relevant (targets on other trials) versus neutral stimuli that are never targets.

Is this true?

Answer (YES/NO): NO